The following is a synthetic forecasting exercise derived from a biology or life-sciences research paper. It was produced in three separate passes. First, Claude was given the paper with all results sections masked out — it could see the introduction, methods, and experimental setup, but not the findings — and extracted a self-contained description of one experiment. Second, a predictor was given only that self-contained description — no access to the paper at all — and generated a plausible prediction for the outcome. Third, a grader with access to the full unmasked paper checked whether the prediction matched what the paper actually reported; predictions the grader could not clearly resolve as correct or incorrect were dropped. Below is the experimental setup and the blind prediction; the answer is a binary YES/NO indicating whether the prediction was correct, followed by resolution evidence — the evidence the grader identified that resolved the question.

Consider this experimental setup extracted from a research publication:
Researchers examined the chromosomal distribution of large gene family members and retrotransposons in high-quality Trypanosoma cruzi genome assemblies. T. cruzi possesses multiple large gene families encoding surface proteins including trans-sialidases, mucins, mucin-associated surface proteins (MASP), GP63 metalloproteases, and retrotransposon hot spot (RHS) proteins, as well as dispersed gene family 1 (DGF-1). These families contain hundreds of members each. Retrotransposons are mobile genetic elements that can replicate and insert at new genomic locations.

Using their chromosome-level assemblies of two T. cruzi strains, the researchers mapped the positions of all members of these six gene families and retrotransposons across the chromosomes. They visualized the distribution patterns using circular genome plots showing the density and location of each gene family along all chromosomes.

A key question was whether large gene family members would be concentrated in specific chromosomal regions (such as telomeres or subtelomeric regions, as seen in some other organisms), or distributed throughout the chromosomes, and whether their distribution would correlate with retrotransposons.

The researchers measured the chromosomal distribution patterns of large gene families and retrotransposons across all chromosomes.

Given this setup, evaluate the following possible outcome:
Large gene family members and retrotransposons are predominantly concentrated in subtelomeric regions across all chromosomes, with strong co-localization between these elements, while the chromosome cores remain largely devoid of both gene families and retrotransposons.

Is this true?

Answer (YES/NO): NO